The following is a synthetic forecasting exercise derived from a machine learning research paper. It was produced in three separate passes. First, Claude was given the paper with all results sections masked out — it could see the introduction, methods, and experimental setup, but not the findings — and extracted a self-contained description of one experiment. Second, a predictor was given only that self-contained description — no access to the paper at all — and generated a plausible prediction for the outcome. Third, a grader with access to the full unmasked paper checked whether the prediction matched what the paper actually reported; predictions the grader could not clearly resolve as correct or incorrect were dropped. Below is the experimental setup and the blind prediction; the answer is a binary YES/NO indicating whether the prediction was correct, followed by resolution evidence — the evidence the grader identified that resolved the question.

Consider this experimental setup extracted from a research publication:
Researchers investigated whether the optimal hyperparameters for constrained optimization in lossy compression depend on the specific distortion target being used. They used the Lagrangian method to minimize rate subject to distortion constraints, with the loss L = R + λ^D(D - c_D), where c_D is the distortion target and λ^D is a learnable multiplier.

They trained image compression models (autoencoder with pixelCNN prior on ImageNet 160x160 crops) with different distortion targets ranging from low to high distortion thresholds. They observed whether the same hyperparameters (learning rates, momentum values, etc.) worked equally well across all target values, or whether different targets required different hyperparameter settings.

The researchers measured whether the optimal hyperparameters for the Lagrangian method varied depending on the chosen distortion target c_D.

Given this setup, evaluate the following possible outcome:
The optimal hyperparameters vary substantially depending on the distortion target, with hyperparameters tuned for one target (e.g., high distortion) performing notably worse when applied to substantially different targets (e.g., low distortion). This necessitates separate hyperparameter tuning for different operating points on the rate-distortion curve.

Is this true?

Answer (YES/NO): NO